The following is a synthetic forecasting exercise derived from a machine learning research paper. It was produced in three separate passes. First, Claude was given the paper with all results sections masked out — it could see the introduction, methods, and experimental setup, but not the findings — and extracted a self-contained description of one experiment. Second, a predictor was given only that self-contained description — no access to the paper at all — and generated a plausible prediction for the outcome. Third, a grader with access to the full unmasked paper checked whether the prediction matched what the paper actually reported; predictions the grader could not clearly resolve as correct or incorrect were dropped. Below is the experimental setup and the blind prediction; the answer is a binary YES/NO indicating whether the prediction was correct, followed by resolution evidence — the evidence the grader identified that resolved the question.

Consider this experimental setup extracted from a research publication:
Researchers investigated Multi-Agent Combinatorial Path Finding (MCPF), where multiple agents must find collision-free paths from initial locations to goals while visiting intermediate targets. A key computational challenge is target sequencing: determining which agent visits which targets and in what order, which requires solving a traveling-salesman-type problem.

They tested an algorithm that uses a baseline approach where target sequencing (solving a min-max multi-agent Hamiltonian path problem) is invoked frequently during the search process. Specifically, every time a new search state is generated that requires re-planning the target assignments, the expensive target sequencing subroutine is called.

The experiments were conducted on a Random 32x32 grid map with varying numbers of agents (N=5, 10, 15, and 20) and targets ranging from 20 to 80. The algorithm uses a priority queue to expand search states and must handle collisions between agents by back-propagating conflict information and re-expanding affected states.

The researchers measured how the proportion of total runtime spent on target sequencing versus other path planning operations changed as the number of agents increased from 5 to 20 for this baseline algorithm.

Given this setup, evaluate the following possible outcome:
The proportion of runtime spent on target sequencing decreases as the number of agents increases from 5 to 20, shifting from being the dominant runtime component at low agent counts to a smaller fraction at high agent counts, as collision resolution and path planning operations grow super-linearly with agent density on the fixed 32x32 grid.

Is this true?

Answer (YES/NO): NO